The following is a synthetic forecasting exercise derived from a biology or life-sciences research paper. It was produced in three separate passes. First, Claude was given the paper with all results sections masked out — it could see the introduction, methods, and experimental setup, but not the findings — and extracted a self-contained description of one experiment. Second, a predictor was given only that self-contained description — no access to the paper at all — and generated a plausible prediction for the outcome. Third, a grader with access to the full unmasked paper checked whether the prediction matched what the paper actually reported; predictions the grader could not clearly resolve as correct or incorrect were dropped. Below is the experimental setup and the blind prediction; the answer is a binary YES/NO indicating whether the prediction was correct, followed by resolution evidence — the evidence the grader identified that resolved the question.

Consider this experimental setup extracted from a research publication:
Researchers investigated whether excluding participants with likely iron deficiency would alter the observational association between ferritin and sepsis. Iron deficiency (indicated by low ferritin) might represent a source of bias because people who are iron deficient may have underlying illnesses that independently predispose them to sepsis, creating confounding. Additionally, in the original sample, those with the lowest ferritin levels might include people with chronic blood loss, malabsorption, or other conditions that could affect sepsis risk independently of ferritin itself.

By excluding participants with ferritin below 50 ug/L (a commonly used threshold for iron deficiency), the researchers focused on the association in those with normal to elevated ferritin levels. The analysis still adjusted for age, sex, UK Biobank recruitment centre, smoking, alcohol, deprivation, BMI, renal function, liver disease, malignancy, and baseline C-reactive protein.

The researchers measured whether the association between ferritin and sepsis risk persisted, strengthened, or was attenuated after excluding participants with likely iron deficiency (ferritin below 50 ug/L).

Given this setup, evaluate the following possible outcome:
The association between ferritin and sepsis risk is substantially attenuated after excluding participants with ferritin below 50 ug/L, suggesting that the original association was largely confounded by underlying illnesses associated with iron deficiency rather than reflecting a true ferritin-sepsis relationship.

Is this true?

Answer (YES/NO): NO